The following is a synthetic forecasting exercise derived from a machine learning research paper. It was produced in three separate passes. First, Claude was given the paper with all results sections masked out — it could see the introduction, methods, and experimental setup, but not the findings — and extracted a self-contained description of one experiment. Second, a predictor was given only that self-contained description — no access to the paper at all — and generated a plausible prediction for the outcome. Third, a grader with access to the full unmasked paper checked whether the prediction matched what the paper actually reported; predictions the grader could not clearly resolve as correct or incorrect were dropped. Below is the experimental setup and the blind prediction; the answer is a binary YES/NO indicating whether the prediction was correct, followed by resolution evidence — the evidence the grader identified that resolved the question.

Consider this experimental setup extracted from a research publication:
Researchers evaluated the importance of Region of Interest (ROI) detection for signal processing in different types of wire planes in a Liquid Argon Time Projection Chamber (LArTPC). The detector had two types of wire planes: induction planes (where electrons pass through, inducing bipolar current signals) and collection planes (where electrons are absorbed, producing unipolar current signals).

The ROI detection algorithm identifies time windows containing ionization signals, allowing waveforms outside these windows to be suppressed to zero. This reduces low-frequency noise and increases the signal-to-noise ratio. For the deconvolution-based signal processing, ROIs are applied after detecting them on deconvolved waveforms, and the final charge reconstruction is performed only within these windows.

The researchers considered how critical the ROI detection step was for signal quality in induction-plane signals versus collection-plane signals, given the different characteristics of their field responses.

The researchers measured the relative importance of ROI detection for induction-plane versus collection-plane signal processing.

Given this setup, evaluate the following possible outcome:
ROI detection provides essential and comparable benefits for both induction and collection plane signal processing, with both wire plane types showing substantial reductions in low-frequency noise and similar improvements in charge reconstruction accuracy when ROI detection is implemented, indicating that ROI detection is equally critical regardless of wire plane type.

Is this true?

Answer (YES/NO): NO